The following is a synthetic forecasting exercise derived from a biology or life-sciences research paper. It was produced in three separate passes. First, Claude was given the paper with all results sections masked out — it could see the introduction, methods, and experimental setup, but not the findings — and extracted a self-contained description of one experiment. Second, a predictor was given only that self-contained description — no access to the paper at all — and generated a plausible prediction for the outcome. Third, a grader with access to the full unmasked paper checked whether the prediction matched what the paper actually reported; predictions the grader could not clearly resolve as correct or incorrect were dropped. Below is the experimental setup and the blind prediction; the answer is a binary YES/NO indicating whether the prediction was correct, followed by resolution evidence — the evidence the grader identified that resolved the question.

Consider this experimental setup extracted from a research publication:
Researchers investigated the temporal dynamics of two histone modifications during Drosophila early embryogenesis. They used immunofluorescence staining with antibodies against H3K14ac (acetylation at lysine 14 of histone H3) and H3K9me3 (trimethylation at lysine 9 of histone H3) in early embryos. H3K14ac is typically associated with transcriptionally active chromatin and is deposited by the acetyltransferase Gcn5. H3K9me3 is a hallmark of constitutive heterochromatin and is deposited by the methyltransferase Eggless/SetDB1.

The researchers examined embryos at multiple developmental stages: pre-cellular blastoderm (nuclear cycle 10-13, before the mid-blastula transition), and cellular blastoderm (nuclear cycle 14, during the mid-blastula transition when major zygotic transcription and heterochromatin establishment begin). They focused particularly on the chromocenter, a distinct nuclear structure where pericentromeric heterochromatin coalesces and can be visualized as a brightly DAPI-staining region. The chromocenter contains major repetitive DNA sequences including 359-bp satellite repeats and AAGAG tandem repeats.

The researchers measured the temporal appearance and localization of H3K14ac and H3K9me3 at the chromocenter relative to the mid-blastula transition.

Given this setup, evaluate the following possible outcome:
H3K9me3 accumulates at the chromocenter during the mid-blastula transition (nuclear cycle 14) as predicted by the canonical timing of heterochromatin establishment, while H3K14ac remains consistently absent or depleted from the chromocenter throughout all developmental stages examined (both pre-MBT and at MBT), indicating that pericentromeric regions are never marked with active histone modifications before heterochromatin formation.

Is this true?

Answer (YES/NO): NO